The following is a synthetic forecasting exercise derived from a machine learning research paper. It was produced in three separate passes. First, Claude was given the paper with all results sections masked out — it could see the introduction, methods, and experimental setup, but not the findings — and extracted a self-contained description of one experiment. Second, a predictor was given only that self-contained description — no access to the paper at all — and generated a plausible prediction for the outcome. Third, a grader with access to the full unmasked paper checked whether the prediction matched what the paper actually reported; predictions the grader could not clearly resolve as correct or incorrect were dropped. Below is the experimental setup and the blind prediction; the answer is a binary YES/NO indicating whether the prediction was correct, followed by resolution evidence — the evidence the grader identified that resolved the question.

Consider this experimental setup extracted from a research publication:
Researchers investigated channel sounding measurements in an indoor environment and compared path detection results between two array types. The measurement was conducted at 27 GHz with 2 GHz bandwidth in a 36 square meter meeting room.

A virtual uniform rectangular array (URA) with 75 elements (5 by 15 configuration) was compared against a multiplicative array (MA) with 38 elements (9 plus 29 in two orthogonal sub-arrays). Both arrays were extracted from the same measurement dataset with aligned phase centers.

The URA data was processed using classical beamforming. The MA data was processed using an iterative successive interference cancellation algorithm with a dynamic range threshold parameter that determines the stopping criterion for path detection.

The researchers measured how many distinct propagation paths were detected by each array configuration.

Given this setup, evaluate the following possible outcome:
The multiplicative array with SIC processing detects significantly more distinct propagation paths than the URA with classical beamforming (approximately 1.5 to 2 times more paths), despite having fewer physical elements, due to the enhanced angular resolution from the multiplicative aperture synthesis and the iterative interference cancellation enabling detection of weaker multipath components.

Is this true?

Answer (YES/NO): NO